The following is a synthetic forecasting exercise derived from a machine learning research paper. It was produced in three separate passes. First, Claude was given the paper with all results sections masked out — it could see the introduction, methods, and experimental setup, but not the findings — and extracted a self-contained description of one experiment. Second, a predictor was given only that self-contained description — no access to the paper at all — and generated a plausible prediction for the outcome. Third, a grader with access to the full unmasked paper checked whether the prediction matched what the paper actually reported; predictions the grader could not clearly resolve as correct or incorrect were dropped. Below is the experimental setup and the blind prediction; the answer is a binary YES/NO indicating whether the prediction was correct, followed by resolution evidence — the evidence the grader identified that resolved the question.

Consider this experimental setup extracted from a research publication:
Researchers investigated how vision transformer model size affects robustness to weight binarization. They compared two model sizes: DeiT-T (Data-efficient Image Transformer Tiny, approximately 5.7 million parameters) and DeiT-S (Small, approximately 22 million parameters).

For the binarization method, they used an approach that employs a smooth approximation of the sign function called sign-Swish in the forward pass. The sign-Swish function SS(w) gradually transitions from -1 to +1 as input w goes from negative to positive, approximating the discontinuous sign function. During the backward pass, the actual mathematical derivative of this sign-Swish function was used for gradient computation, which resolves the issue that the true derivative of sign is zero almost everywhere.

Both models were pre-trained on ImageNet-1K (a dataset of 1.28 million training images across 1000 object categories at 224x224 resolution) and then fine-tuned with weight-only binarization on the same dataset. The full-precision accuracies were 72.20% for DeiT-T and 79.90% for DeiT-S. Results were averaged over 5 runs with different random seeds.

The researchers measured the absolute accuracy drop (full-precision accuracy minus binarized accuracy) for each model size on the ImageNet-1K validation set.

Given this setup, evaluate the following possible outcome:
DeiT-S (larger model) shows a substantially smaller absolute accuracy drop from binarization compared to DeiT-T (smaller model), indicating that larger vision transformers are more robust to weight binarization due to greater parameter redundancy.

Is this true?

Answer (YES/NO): NO